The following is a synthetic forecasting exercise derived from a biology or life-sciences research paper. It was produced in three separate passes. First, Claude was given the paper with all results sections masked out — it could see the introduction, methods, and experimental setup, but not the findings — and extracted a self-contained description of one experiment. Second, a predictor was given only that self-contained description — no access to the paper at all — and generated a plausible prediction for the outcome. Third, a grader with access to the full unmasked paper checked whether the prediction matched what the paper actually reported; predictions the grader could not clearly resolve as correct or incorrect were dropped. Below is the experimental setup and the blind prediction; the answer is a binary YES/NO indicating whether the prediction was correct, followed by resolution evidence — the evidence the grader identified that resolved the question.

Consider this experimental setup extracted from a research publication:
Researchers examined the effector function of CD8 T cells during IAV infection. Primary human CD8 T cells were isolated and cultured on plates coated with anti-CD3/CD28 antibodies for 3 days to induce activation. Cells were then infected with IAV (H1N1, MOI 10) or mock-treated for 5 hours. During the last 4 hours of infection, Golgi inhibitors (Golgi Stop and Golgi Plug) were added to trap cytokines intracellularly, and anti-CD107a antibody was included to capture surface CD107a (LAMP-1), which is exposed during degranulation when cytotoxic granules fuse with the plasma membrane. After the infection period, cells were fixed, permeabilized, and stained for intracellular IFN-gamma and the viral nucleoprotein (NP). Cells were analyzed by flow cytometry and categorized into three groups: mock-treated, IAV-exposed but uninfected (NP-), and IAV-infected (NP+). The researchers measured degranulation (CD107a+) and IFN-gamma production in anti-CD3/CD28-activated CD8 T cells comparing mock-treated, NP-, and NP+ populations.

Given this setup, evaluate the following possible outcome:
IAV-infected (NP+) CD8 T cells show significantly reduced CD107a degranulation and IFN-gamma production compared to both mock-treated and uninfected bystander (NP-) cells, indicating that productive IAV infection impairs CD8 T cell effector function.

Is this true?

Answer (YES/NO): NO